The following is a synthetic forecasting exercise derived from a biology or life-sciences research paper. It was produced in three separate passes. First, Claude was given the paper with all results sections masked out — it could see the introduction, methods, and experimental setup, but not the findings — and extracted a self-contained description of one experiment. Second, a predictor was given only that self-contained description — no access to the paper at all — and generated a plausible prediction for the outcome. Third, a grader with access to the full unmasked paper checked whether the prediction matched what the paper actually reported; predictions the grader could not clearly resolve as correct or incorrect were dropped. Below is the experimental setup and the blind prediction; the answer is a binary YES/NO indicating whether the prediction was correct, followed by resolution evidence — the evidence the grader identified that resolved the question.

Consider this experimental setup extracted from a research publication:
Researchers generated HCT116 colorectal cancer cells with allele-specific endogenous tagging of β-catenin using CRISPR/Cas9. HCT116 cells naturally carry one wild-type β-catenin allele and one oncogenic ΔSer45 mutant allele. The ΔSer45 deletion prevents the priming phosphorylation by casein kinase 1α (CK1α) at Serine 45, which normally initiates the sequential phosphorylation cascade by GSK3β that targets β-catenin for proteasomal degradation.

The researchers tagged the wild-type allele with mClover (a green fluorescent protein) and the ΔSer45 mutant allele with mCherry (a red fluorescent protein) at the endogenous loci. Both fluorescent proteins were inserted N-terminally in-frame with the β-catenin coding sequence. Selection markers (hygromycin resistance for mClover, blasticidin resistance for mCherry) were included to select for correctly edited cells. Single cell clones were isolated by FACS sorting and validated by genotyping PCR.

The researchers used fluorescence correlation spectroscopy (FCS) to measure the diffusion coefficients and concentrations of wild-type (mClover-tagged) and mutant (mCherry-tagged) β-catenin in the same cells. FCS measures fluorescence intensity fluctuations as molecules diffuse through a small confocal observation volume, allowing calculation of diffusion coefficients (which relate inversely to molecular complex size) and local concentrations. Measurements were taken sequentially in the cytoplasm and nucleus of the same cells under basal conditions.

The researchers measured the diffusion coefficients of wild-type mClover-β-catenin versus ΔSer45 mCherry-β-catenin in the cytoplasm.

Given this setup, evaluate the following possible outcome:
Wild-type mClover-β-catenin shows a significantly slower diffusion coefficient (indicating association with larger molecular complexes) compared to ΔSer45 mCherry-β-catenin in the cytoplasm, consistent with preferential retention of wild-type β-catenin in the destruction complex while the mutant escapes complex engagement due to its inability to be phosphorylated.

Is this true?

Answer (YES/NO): NO